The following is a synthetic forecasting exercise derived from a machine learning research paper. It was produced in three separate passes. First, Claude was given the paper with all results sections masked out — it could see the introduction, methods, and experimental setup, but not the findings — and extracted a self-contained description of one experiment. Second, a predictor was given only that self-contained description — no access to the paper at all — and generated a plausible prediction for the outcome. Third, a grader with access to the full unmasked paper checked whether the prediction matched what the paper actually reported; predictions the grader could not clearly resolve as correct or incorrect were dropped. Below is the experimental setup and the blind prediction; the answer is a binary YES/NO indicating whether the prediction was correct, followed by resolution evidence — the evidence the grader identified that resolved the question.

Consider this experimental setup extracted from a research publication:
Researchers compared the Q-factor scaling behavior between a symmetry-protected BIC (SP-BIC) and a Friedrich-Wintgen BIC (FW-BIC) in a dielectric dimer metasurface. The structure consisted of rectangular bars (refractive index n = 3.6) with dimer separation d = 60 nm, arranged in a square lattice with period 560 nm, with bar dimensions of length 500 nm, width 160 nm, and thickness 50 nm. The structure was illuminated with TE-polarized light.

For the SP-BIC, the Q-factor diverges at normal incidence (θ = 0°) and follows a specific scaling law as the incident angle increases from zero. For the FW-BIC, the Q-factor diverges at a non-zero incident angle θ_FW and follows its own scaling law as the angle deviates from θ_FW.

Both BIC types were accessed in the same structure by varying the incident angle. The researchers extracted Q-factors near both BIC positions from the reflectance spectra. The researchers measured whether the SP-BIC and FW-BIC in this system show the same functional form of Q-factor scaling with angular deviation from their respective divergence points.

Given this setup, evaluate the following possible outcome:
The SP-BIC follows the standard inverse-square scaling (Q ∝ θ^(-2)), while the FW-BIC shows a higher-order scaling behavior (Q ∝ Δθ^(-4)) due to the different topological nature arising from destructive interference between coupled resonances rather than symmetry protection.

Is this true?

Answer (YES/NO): NO